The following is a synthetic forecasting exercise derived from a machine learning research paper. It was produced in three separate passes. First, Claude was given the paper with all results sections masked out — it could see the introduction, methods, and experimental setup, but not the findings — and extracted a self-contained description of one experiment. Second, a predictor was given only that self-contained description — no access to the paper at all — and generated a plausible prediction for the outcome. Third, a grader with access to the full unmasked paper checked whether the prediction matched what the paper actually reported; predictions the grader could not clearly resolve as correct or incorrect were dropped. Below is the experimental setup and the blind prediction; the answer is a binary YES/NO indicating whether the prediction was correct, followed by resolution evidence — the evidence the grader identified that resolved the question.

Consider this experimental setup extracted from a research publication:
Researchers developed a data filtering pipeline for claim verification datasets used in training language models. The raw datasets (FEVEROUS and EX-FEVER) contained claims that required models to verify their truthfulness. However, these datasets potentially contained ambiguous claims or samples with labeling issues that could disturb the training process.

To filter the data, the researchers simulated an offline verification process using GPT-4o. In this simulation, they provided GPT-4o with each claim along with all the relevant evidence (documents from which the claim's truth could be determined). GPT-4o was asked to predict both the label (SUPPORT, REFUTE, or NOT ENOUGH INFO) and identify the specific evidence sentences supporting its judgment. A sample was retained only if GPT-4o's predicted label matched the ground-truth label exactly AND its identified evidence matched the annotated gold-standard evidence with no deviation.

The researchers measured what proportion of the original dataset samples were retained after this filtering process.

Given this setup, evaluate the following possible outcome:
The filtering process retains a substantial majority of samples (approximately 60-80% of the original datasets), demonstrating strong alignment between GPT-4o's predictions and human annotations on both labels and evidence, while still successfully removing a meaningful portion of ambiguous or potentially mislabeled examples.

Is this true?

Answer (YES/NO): YES